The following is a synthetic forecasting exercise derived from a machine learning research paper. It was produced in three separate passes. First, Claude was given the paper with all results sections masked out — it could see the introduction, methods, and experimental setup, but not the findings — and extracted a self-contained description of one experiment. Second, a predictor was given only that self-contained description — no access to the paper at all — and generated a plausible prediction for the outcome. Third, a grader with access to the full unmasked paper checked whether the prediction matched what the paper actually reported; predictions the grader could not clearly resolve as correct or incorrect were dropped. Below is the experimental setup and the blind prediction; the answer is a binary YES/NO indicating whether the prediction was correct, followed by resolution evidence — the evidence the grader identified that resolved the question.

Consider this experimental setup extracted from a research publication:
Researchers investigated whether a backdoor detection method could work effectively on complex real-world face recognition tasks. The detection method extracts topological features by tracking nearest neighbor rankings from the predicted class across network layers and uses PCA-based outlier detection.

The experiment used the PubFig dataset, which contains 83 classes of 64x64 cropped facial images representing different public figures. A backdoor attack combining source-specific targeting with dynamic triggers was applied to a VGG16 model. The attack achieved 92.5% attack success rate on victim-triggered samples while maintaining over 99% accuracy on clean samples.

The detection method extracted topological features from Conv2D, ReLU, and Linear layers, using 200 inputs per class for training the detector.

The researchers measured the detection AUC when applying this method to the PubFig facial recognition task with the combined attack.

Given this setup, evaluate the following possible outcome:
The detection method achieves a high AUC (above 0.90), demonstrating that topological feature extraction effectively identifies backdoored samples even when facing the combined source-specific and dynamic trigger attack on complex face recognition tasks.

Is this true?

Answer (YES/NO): YES